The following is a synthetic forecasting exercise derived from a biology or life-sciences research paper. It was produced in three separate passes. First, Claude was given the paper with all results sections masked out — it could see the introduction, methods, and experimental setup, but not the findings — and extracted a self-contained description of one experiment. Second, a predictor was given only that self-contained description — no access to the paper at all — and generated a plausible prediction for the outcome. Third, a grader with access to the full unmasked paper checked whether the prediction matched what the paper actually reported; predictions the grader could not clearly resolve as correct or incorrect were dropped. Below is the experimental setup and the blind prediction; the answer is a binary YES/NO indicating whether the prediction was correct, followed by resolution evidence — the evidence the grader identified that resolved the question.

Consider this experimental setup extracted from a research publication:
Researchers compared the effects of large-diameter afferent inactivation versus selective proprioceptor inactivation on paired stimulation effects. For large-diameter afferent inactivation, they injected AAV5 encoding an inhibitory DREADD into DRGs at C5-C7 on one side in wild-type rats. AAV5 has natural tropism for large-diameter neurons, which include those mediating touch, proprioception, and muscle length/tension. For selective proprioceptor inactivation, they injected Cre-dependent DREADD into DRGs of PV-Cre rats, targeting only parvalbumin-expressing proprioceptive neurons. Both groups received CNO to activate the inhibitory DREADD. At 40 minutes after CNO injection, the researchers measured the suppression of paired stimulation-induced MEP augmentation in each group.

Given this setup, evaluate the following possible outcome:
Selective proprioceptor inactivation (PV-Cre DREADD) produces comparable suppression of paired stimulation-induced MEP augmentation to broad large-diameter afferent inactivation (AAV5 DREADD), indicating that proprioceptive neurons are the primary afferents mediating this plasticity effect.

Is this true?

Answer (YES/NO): NO